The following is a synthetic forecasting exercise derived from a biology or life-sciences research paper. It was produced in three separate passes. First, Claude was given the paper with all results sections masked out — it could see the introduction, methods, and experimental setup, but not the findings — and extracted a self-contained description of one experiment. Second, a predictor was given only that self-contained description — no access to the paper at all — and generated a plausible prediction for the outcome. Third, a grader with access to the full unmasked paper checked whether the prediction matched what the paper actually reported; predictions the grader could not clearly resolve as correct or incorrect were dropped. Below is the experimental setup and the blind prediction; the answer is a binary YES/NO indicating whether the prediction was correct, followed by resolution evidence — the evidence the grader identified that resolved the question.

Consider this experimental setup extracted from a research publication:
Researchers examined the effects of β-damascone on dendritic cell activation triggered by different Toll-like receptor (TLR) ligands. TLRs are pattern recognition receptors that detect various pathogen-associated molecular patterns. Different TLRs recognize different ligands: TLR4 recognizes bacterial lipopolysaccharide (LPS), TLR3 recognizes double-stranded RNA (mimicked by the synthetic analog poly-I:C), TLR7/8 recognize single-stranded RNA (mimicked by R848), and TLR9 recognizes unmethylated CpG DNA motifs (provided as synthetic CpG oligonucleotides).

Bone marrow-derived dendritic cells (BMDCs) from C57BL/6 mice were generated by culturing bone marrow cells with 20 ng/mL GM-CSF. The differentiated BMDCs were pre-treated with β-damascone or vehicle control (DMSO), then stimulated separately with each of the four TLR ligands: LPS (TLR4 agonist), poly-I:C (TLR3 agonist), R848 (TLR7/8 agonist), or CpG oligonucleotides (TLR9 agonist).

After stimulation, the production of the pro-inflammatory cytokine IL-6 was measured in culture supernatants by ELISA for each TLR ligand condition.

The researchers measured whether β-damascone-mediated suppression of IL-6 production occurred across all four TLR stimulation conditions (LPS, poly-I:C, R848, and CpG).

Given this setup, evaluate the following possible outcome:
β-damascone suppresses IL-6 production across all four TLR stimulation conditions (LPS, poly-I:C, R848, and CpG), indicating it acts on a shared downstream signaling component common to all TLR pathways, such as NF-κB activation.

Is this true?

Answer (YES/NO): YES